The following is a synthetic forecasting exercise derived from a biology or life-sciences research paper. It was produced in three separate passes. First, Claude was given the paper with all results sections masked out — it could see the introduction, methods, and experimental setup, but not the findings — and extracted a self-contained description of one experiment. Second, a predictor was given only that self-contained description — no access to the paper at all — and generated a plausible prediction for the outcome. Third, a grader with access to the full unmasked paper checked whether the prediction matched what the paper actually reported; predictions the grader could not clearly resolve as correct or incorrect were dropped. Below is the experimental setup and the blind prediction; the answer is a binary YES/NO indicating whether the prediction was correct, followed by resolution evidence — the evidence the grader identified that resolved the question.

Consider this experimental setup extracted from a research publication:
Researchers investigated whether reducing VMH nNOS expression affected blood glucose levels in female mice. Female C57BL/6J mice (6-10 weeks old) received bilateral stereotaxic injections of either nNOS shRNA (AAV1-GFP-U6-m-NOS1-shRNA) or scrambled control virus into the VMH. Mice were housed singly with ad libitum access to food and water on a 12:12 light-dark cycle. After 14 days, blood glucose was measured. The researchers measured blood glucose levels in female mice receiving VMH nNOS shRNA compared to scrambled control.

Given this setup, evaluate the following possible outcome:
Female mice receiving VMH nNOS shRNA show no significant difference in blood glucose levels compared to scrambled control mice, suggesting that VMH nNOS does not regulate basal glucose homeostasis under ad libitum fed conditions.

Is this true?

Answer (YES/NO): NO